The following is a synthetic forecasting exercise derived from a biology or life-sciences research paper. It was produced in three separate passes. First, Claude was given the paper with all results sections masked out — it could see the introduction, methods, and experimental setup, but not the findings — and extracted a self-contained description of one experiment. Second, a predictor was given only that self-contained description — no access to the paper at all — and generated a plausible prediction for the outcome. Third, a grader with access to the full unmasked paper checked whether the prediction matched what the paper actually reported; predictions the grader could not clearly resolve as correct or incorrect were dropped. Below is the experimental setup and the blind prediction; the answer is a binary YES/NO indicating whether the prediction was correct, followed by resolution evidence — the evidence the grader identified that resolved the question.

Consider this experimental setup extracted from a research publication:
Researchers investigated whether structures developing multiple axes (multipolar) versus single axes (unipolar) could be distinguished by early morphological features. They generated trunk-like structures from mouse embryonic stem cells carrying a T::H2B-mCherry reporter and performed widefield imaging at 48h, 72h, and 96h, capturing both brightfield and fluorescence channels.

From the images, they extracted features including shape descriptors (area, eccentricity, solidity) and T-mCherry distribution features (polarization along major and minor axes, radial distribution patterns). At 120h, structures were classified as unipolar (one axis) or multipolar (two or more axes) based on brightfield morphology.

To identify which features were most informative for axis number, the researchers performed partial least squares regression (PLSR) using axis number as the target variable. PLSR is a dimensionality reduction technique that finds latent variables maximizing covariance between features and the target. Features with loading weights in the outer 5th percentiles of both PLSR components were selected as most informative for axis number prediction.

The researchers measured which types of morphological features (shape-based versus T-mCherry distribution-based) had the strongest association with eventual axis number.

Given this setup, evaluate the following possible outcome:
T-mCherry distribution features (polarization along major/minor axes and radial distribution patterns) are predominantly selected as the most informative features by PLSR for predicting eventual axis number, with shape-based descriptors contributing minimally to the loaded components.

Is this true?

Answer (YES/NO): NO